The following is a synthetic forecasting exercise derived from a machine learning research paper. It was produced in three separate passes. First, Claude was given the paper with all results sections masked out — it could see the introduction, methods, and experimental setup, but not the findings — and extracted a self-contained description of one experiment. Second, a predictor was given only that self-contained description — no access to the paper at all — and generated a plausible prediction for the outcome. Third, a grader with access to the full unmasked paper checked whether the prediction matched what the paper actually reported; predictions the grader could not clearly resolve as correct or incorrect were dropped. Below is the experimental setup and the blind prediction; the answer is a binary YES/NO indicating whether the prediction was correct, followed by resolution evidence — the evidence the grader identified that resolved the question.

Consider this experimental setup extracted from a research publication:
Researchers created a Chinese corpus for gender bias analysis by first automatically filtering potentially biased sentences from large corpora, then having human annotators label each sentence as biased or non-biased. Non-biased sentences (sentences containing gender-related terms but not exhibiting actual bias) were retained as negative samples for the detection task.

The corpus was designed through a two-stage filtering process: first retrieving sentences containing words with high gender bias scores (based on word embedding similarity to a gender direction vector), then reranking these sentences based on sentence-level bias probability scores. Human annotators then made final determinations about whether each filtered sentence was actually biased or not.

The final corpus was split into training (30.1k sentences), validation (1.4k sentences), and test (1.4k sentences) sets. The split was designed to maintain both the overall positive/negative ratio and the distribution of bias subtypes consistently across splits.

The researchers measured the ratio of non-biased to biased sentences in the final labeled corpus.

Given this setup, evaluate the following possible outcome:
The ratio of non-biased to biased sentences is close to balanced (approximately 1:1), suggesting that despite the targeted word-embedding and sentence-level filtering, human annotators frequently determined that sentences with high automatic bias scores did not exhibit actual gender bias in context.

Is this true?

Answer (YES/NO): NO